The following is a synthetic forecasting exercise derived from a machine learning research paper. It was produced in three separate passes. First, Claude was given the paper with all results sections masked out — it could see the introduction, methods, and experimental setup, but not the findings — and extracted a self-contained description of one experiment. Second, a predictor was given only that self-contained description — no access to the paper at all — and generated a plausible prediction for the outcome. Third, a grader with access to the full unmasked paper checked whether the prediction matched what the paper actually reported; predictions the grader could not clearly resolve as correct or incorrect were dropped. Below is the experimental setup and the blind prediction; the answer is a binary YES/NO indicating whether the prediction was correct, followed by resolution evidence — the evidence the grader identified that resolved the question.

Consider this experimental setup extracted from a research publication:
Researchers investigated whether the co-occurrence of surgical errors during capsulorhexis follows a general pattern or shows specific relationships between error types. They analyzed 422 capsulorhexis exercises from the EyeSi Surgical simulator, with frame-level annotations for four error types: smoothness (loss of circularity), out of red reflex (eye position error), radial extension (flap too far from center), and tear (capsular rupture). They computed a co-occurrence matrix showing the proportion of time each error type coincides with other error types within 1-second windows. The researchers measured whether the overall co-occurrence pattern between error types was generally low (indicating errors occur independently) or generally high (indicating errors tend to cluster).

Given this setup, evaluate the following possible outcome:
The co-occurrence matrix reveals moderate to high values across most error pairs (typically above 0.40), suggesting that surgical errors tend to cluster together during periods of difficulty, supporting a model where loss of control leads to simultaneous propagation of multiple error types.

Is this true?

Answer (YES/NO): NO